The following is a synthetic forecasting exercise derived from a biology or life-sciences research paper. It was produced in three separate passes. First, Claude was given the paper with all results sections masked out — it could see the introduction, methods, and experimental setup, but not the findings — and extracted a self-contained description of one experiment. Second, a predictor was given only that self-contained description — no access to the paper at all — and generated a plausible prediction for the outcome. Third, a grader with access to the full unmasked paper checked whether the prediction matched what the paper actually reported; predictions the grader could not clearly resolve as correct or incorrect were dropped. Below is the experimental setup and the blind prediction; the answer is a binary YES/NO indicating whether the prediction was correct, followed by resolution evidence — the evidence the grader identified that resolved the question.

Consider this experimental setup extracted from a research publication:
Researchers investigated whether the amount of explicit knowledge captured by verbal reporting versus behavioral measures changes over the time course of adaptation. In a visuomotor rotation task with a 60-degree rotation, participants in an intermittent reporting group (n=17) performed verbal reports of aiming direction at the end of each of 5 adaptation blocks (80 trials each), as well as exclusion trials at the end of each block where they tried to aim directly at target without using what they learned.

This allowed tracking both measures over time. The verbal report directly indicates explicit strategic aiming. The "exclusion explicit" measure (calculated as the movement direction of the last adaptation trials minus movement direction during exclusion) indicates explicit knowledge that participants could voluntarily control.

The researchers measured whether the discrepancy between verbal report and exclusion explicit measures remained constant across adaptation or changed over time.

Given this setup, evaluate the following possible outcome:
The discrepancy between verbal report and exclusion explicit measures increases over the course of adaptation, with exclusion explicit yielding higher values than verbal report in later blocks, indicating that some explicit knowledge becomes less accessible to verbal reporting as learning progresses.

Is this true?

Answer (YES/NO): NO